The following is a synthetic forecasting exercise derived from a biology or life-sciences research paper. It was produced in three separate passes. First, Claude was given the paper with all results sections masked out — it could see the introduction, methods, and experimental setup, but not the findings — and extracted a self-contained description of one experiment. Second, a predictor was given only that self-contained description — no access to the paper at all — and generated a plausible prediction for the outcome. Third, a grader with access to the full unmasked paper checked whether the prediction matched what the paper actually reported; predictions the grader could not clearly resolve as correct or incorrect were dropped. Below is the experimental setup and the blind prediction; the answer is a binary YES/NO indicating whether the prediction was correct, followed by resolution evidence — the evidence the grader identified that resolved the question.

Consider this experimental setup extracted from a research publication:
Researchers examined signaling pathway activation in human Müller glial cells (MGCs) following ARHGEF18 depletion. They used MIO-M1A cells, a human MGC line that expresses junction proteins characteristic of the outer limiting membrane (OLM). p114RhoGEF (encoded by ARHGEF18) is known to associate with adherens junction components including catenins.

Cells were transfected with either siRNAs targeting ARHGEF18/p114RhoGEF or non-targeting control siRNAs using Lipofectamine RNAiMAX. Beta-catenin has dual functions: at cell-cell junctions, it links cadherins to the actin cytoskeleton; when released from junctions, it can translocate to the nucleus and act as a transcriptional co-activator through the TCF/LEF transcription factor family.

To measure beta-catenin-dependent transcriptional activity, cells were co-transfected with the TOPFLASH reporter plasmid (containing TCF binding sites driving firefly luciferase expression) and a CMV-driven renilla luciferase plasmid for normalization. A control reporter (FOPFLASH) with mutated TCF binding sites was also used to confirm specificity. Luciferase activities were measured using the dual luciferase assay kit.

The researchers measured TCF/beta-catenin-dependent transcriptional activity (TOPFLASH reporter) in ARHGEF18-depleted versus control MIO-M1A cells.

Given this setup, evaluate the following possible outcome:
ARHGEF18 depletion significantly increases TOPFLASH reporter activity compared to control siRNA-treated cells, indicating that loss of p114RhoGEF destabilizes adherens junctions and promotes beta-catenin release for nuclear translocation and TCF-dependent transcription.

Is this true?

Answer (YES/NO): YES